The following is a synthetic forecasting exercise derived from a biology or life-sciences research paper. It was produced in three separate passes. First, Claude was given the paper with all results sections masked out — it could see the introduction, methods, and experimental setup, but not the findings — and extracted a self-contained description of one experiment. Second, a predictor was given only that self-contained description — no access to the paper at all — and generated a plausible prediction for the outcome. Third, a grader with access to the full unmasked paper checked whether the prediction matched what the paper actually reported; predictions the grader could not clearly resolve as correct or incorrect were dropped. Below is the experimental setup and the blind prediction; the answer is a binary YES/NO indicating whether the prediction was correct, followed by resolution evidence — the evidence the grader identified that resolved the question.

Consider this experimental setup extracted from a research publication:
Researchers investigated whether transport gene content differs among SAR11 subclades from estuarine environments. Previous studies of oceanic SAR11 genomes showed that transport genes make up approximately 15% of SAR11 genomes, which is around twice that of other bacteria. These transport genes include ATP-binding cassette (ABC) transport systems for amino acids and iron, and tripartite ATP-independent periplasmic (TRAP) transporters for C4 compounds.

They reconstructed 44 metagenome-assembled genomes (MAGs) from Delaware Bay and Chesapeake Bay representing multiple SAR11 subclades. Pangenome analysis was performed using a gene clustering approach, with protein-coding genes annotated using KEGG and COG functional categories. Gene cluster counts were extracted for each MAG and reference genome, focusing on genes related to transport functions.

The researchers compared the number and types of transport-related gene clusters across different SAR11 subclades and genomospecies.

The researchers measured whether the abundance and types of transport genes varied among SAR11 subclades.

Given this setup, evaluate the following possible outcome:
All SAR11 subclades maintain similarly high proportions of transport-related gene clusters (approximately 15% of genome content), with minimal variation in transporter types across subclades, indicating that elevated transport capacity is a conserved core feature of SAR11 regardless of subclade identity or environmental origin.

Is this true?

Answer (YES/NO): NO